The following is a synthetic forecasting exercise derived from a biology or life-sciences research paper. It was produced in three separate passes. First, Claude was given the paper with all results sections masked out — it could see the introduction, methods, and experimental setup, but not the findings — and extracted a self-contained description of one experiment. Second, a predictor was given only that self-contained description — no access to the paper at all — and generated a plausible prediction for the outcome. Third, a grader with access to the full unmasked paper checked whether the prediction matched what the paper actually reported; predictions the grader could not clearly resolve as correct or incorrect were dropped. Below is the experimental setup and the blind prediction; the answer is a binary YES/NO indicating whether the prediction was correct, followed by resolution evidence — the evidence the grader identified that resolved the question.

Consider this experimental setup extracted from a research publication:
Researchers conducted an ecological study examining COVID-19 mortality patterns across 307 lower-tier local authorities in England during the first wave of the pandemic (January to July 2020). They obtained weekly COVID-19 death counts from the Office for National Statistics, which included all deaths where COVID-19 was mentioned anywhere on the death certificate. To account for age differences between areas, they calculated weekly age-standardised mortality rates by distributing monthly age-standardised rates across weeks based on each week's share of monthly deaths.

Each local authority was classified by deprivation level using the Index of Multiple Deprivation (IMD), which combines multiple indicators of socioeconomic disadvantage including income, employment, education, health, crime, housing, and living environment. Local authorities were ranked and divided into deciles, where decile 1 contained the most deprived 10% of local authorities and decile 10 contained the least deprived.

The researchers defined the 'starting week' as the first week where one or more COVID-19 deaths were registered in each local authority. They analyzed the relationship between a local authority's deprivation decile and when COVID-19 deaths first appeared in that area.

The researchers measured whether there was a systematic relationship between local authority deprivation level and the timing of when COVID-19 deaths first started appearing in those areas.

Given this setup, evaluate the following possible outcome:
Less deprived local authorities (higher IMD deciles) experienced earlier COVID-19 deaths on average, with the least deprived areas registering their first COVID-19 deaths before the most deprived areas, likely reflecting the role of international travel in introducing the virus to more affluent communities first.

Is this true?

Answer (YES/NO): NO